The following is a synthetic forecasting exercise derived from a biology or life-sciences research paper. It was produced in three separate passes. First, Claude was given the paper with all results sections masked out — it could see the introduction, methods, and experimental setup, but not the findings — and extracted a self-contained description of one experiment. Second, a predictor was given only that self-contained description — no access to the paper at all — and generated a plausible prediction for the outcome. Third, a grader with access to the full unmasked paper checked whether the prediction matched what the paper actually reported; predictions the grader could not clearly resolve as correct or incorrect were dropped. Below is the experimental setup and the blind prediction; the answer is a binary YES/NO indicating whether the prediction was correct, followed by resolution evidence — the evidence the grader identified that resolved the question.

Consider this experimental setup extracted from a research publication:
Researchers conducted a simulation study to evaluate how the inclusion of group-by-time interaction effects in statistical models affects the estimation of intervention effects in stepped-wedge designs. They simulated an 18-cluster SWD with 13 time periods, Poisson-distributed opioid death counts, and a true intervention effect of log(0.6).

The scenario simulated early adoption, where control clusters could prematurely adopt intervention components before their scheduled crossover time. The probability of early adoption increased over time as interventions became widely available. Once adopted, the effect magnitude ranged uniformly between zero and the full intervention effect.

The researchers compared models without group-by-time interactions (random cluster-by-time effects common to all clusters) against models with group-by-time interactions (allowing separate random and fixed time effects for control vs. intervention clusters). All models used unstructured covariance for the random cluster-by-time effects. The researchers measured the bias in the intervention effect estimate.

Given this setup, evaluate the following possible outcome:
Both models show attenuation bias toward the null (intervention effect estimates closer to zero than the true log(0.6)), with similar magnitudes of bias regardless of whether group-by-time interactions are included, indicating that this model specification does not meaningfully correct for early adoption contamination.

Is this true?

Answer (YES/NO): NO